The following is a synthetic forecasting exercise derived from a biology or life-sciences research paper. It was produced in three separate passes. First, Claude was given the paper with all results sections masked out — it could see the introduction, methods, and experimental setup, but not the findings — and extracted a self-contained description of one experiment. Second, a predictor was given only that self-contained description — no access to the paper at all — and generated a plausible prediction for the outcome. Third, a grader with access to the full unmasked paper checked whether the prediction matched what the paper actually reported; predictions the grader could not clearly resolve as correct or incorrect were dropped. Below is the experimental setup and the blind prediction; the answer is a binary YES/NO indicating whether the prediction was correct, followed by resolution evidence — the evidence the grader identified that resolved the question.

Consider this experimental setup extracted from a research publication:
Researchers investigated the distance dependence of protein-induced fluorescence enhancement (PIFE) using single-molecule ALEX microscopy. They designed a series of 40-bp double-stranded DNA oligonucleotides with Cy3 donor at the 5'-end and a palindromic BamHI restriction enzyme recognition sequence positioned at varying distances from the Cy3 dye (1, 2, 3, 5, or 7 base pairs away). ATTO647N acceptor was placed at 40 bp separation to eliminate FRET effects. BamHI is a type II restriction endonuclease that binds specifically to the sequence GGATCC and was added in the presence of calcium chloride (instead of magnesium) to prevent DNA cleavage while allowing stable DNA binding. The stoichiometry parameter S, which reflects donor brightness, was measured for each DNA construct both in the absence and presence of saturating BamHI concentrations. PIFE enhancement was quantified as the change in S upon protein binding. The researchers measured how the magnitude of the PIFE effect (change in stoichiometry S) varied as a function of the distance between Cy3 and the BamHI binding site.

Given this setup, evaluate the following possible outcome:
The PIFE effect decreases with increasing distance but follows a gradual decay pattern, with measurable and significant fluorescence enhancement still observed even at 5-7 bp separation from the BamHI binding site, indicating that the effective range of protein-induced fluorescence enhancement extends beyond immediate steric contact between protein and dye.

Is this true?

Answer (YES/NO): YES